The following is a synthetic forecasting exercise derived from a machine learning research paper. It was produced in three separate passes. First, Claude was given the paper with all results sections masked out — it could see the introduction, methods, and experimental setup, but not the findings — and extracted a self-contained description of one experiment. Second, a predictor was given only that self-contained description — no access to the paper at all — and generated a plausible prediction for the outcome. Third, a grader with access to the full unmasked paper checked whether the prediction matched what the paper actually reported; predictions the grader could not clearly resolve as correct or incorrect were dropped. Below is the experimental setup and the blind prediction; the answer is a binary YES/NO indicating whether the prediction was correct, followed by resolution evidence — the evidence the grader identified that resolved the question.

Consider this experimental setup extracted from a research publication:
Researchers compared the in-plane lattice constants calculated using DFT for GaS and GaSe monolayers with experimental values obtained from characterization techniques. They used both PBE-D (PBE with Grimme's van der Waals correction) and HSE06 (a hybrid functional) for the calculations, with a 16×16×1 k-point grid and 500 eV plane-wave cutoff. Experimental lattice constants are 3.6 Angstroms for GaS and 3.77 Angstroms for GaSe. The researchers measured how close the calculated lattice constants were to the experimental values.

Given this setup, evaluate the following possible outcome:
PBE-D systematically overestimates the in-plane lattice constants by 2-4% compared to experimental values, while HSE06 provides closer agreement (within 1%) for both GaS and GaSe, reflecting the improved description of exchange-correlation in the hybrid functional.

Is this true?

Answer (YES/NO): NO